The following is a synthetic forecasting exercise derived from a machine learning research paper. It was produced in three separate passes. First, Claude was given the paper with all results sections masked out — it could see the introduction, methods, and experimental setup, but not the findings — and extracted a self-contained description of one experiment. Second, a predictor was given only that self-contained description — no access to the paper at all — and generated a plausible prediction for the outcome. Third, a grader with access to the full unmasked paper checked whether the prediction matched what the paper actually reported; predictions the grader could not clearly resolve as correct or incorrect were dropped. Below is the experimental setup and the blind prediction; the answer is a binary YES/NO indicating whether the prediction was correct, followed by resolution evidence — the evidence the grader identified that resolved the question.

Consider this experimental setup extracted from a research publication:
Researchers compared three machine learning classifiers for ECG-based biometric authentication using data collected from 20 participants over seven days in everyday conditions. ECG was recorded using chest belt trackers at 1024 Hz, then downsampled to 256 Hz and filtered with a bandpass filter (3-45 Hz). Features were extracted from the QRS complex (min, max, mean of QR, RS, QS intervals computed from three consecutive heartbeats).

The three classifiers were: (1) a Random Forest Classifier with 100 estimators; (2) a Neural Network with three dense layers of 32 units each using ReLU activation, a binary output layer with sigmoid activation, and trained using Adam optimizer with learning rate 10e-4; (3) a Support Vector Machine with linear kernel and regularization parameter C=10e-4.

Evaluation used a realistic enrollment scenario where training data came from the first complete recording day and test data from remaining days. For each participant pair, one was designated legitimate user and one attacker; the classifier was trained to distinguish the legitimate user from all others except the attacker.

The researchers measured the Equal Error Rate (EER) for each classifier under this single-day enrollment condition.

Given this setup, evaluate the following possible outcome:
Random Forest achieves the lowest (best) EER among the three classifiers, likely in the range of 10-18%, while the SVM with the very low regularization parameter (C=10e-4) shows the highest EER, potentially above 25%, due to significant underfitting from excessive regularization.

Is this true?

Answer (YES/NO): NO